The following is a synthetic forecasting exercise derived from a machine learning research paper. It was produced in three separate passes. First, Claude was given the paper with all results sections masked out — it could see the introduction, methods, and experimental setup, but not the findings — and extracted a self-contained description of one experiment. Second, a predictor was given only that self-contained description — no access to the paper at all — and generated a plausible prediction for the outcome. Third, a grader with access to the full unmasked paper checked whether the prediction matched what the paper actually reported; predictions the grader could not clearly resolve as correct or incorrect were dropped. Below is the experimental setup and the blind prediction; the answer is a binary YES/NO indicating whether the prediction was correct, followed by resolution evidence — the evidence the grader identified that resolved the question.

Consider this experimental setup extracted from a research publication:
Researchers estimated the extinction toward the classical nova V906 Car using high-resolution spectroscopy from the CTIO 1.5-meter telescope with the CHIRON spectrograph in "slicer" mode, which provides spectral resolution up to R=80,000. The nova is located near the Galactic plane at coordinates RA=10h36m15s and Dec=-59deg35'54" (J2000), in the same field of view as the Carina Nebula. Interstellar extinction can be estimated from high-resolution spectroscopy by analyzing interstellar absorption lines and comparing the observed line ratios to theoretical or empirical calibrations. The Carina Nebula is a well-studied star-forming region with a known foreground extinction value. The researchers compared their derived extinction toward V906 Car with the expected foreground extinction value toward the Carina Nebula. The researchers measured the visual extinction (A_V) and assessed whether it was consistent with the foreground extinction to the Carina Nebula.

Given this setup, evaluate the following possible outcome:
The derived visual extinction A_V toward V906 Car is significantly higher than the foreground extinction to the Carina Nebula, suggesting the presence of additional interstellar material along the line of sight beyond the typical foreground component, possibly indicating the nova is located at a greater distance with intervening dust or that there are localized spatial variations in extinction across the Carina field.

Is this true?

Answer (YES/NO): NO